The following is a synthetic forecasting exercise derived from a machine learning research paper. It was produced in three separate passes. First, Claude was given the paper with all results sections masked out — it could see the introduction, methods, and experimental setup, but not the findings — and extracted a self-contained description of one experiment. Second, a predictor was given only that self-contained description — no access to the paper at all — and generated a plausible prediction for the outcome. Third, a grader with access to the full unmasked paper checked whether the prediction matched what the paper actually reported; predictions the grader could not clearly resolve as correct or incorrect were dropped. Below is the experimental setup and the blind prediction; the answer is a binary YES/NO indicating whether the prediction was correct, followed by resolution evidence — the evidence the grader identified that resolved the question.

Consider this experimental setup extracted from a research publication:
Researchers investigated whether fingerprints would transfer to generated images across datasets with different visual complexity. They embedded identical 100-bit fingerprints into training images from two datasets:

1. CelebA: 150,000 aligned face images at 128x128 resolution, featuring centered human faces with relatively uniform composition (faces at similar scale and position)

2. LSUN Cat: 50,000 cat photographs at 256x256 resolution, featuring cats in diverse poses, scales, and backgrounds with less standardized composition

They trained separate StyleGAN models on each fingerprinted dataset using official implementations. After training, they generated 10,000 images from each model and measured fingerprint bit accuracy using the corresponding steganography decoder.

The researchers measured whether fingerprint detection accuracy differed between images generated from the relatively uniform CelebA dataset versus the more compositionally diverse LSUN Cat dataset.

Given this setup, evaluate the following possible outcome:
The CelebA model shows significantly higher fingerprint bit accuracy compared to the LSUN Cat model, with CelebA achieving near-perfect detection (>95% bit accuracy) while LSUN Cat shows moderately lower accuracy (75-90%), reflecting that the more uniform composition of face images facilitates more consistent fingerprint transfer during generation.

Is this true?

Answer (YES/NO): NO